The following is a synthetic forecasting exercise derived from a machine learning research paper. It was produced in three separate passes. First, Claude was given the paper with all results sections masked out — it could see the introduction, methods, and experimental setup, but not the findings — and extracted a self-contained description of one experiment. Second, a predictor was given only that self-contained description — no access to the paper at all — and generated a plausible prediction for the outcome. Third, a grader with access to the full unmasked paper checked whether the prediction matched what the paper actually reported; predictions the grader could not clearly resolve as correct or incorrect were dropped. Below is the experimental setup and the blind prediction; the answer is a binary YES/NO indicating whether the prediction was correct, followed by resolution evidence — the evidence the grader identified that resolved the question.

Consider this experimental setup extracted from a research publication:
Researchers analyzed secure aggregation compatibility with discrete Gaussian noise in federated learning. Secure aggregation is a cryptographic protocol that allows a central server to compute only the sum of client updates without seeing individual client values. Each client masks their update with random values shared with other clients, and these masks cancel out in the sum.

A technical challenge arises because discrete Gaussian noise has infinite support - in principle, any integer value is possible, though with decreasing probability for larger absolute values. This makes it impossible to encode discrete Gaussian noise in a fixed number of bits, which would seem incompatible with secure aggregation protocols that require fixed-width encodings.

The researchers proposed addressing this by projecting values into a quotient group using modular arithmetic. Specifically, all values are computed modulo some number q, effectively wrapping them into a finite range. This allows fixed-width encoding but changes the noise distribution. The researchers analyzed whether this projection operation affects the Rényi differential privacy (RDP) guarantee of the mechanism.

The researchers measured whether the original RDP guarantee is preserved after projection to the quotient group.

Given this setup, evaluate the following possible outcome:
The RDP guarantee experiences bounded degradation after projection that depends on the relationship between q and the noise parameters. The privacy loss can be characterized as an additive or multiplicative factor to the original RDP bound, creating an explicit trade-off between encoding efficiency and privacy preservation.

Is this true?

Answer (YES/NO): NO